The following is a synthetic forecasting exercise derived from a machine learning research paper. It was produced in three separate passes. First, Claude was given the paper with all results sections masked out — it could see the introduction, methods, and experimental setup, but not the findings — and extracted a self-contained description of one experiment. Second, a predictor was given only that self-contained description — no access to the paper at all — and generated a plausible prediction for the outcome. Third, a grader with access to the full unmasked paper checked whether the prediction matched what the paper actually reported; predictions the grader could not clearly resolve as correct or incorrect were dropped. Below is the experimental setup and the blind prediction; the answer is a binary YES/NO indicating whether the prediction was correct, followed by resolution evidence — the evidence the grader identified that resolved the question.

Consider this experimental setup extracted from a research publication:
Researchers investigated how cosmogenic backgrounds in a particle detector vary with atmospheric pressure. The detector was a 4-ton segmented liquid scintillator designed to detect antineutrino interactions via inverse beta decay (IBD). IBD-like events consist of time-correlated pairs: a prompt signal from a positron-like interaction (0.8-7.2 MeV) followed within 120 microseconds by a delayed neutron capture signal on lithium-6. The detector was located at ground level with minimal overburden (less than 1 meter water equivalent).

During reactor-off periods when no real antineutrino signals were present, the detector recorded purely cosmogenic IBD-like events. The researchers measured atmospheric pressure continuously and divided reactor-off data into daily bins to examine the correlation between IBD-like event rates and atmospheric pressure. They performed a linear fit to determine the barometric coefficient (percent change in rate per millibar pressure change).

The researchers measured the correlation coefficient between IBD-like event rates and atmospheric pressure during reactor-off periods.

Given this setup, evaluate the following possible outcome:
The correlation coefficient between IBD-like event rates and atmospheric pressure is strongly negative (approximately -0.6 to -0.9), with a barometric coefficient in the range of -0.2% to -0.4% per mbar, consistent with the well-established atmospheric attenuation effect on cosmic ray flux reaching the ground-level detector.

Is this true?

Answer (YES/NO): NO